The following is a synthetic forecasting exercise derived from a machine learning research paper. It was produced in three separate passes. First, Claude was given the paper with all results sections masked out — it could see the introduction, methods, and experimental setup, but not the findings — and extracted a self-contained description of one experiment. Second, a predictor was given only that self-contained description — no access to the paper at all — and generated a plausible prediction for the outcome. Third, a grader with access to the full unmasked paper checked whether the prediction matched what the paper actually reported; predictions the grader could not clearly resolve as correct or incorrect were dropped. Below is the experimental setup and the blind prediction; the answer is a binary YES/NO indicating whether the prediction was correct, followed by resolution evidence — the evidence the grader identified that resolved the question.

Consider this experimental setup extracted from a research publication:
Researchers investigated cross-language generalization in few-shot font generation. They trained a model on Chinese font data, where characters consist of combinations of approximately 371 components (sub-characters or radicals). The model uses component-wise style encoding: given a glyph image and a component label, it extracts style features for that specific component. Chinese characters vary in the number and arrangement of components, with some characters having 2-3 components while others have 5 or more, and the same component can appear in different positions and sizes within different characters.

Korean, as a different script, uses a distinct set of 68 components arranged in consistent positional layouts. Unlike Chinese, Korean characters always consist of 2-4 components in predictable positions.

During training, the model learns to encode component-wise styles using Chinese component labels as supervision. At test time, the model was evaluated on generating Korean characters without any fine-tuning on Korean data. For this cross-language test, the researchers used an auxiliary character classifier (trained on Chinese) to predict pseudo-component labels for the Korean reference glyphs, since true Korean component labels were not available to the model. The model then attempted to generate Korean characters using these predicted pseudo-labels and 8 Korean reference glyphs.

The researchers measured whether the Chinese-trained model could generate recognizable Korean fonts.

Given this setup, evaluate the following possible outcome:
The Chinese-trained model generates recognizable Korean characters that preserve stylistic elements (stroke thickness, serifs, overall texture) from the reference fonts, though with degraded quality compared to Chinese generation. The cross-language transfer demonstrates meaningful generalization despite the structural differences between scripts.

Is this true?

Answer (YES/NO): YES